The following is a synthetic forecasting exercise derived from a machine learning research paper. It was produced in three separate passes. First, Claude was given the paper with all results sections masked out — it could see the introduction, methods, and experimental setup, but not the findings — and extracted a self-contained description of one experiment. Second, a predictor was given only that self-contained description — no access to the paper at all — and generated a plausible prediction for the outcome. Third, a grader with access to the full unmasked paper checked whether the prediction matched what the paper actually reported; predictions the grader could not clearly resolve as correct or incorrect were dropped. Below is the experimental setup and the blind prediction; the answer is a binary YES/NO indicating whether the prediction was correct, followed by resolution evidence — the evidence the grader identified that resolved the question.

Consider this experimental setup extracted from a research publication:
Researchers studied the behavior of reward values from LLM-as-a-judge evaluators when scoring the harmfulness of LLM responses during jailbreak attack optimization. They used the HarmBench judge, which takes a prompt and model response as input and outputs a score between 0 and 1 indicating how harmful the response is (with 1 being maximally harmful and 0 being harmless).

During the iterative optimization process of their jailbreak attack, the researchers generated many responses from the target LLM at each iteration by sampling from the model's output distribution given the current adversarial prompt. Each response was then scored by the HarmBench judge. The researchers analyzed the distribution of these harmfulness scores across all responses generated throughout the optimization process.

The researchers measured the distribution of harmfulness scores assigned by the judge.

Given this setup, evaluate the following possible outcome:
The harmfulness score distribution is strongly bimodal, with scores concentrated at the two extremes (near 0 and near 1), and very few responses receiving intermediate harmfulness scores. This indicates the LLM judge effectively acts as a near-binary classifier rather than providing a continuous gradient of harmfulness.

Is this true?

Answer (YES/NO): YES